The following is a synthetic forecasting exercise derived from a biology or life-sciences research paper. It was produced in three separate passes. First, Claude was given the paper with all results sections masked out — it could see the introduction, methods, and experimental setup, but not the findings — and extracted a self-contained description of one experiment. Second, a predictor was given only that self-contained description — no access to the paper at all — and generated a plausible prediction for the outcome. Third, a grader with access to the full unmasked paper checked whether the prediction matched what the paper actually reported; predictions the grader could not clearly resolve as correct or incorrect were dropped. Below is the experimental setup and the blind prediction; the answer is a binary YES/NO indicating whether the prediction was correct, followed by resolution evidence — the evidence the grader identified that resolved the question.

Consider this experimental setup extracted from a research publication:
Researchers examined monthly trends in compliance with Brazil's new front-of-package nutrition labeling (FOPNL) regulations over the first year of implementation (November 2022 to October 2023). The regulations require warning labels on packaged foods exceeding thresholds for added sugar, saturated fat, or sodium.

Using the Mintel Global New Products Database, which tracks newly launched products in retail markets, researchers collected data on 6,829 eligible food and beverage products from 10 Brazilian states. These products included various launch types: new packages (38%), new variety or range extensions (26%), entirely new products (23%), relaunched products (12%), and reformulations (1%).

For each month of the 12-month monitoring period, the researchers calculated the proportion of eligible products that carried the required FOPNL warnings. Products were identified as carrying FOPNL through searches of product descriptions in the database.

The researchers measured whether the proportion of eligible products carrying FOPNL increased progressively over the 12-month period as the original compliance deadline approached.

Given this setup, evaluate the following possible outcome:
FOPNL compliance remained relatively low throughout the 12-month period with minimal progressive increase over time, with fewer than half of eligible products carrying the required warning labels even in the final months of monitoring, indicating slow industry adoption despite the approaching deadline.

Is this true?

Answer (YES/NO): YES